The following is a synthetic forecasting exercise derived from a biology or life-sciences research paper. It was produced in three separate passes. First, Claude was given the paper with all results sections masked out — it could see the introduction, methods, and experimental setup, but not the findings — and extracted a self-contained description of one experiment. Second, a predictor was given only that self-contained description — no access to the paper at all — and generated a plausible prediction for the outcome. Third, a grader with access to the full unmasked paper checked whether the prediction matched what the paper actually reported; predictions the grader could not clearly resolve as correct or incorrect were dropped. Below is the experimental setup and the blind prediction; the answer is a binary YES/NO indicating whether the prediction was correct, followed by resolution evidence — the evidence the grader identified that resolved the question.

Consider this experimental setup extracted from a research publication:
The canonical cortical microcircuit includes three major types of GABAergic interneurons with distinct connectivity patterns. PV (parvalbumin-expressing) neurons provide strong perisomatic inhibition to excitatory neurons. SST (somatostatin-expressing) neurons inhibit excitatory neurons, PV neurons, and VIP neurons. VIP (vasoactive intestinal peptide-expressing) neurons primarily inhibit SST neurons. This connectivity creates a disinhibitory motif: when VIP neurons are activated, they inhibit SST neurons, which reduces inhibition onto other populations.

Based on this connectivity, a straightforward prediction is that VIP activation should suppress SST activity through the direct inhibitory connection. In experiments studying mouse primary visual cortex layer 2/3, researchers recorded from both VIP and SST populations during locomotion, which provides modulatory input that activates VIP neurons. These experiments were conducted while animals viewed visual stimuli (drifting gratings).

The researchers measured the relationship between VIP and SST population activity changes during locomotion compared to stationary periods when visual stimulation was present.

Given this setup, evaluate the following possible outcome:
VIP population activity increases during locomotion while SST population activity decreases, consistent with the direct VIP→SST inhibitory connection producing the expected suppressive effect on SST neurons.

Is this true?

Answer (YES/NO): NO